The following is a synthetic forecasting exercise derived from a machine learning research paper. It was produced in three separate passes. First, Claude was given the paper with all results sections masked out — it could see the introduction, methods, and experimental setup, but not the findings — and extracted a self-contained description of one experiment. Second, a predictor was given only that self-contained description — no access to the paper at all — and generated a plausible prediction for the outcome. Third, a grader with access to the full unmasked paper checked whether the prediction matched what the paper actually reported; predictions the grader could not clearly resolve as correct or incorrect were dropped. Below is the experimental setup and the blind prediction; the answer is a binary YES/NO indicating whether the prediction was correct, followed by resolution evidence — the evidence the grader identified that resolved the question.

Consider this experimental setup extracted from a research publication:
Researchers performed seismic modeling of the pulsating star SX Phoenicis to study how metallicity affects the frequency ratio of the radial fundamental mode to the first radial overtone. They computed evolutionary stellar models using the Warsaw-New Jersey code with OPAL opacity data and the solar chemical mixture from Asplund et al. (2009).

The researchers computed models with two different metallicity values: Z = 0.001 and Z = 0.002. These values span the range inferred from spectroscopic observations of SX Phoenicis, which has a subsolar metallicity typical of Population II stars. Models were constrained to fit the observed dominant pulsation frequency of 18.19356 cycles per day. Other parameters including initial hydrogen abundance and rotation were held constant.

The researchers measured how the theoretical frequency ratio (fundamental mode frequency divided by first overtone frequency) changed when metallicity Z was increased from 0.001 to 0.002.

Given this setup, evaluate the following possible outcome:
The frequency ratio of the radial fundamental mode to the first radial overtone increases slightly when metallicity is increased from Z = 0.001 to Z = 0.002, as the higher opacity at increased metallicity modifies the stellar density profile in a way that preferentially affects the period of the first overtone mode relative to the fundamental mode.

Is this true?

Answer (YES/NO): NO